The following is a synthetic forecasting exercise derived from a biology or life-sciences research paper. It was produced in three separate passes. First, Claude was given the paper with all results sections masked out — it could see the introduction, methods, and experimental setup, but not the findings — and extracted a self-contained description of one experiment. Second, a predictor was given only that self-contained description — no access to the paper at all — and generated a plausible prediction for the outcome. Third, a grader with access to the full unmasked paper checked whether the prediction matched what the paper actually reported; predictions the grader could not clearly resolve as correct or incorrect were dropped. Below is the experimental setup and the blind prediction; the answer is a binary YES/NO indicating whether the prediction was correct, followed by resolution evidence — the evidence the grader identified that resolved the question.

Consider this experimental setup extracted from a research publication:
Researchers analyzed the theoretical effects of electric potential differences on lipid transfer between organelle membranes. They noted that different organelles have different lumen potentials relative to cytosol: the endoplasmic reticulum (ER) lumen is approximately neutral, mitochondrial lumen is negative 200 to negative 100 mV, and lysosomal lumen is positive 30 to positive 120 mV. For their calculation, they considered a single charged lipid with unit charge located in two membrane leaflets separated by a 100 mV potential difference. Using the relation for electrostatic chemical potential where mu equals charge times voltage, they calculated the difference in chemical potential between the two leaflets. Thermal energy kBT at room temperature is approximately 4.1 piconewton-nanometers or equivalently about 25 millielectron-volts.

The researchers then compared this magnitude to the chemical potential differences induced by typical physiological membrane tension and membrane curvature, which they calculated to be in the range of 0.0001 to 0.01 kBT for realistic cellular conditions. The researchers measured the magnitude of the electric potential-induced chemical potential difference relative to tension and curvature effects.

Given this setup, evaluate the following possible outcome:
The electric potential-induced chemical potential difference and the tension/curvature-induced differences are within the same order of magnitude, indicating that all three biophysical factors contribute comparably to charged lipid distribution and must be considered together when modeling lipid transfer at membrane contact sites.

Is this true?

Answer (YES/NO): NO